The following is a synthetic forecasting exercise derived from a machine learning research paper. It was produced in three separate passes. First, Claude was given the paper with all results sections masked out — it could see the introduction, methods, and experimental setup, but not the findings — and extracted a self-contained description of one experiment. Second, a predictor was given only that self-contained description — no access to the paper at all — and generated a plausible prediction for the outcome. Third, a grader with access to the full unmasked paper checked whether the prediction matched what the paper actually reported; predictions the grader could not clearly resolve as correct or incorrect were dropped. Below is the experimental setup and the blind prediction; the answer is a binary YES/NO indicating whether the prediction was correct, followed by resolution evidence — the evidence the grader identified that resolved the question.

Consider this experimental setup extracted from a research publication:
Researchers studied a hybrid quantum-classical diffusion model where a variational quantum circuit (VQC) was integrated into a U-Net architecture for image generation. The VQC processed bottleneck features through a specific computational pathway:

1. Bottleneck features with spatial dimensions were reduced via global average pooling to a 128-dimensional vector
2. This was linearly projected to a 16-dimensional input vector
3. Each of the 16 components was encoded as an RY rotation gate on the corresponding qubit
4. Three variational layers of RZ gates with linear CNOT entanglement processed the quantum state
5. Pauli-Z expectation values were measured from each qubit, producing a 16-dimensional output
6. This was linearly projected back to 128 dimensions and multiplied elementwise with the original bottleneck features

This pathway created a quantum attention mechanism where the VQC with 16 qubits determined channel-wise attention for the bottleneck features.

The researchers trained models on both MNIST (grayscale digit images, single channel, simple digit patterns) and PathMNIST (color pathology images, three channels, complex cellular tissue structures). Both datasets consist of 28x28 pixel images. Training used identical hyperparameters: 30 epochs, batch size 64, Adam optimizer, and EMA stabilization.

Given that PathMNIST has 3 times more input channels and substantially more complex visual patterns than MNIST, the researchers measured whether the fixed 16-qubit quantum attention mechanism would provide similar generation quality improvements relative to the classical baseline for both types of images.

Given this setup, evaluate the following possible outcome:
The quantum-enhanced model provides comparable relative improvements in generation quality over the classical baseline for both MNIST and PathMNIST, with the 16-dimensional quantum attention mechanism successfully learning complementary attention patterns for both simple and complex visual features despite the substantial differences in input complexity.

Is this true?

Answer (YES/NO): NO